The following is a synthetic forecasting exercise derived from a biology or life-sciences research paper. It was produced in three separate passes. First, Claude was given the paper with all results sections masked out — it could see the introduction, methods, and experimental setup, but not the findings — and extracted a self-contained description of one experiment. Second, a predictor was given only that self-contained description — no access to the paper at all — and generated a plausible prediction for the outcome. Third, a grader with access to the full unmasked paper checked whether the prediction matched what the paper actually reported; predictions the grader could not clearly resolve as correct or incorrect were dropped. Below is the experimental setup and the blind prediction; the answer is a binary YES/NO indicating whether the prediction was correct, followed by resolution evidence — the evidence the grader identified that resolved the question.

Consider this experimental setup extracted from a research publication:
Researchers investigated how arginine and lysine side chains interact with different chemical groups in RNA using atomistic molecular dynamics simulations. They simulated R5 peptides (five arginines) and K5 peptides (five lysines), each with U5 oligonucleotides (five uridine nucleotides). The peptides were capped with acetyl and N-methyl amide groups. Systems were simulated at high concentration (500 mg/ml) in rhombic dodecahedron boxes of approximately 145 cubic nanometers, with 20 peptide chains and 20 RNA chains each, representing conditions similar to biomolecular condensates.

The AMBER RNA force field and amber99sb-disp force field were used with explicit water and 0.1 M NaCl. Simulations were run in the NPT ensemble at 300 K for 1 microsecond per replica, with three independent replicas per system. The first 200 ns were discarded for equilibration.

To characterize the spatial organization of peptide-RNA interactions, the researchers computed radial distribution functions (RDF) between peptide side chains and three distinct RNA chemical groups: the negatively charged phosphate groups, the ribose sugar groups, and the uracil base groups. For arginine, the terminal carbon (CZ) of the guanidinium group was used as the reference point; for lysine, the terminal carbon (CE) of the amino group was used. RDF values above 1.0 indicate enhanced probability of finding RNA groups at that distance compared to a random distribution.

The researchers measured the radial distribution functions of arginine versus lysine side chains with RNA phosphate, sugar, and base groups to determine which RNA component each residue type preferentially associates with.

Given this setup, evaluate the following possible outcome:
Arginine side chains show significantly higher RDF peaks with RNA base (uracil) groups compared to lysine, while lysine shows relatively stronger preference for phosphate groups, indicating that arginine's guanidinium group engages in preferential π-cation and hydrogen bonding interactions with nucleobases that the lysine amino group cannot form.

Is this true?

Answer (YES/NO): NO